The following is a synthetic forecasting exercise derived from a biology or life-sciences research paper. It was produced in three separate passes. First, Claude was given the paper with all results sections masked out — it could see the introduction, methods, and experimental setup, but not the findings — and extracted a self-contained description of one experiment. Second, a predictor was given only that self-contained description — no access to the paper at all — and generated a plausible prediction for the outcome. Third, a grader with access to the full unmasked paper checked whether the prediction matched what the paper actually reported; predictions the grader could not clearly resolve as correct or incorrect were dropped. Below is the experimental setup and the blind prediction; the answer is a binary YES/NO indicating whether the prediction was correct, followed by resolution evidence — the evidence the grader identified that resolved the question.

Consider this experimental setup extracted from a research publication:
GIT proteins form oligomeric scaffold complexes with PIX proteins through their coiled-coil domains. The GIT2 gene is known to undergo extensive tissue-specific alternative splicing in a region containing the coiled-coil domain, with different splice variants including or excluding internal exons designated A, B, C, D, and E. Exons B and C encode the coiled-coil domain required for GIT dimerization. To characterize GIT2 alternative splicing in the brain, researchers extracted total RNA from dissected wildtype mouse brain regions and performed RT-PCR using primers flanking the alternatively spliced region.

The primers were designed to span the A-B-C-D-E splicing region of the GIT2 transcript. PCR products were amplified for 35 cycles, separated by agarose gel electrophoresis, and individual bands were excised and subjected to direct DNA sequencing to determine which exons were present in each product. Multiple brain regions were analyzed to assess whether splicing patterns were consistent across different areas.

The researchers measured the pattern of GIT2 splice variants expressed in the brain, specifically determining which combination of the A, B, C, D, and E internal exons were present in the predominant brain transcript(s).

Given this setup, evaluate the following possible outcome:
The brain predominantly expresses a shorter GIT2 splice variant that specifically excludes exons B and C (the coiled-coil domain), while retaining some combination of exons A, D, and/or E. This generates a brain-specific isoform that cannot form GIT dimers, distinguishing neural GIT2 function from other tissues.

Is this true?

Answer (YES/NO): NO